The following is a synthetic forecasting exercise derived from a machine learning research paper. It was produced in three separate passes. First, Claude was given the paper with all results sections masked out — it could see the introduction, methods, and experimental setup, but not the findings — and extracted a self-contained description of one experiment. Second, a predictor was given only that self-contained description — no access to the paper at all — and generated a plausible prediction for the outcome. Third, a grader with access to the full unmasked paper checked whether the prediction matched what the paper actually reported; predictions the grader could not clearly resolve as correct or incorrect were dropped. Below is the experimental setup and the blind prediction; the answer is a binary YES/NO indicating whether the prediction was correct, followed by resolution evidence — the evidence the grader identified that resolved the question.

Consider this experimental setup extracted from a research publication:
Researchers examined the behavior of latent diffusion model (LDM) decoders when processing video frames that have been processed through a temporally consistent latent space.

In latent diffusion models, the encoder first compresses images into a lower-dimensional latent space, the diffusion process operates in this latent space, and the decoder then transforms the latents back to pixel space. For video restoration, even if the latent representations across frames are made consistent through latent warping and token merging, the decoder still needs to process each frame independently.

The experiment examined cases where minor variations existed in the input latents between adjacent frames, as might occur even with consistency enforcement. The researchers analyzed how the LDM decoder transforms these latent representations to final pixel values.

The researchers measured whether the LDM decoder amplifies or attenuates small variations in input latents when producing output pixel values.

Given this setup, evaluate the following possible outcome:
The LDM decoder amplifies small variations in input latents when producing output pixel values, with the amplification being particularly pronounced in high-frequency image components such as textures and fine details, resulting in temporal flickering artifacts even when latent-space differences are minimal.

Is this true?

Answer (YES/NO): NO